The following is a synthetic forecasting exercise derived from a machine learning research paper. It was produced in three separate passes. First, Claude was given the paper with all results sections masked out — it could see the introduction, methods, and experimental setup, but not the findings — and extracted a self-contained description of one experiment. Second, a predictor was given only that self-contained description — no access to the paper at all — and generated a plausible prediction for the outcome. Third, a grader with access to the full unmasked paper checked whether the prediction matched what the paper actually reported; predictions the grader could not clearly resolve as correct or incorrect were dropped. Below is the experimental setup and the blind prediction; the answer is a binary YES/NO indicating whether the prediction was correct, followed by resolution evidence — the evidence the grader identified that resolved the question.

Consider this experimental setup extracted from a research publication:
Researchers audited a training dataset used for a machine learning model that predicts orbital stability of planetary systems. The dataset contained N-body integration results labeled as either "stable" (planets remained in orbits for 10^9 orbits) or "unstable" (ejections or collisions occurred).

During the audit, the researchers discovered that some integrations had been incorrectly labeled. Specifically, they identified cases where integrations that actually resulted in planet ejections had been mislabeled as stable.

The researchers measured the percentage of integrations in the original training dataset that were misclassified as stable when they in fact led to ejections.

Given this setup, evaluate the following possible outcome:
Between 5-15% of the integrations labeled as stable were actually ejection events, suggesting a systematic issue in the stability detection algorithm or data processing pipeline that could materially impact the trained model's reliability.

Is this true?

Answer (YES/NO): NO